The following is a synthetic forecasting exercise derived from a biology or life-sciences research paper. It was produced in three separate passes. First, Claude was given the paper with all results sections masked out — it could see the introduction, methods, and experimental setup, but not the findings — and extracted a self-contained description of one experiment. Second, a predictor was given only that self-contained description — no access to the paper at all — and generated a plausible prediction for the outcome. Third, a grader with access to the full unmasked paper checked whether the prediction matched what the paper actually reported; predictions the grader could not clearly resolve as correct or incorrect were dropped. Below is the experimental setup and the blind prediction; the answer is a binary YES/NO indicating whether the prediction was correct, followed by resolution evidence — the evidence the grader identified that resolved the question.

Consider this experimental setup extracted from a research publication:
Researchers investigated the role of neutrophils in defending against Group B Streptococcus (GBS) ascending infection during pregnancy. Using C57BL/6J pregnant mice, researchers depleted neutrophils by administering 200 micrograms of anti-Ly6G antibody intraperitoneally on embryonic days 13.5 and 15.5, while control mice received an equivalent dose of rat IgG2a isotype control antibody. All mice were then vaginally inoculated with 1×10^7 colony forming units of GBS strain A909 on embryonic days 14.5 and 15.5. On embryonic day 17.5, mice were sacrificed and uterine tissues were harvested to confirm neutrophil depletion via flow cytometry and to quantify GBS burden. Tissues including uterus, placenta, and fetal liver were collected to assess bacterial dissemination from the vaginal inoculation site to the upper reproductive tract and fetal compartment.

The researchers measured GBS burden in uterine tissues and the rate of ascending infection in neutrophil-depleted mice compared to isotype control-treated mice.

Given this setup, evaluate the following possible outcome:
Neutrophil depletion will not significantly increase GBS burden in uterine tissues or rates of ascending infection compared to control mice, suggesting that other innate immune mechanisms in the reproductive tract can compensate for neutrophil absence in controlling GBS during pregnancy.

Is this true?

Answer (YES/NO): NO